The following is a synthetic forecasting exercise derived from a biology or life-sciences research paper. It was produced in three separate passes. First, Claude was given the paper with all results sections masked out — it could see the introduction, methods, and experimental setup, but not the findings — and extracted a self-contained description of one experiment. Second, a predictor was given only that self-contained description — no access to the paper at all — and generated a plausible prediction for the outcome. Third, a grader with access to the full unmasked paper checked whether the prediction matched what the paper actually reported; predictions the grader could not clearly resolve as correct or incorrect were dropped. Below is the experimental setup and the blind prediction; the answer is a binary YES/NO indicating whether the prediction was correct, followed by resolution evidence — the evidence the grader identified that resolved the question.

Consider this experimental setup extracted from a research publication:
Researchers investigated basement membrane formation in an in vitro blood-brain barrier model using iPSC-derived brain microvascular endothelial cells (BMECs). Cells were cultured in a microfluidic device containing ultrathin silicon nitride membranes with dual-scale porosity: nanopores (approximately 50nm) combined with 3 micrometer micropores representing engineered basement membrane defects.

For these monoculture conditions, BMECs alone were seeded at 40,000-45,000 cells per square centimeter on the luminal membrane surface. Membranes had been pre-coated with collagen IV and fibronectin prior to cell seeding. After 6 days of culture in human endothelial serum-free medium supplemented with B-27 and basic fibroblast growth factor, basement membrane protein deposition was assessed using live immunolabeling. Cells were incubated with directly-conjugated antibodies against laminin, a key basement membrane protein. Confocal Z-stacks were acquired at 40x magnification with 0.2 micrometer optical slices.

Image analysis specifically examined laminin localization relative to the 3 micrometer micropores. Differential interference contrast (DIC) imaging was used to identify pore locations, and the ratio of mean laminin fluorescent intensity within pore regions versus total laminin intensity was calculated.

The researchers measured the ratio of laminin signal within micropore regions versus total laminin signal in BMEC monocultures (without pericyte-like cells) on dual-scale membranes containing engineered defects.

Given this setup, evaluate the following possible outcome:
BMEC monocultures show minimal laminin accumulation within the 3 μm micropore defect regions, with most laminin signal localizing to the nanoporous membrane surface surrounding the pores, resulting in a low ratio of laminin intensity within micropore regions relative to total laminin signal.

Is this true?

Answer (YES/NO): YES